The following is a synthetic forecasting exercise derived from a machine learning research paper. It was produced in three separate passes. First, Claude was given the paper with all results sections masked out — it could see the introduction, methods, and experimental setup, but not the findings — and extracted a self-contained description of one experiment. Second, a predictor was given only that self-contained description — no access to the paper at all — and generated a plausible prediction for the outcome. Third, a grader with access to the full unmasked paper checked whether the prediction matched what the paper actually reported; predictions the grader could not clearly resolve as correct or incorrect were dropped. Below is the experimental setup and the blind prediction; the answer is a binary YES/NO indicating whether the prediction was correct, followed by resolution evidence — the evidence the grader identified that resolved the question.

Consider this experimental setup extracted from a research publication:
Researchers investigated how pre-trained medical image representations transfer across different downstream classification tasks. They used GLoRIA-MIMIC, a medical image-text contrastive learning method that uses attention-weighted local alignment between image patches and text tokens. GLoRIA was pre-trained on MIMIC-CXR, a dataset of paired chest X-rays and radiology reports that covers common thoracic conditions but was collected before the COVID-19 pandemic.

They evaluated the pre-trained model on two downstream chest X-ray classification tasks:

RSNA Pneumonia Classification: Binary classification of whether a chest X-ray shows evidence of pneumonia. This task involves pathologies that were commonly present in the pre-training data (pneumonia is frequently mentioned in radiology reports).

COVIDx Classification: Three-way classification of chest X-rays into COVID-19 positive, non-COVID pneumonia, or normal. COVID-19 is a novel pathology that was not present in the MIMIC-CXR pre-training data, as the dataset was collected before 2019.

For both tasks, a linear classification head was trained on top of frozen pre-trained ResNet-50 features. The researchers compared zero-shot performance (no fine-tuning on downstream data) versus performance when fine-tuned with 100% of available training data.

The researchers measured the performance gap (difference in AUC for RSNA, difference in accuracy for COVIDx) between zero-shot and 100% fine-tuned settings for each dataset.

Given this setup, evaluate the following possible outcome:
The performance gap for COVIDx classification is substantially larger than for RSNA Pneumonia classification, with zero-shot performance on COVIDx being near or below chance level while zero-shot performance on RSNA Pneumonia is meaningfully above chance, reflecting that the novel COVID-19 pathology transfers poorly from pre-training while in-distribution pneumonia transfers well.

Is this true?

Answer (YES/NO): NO